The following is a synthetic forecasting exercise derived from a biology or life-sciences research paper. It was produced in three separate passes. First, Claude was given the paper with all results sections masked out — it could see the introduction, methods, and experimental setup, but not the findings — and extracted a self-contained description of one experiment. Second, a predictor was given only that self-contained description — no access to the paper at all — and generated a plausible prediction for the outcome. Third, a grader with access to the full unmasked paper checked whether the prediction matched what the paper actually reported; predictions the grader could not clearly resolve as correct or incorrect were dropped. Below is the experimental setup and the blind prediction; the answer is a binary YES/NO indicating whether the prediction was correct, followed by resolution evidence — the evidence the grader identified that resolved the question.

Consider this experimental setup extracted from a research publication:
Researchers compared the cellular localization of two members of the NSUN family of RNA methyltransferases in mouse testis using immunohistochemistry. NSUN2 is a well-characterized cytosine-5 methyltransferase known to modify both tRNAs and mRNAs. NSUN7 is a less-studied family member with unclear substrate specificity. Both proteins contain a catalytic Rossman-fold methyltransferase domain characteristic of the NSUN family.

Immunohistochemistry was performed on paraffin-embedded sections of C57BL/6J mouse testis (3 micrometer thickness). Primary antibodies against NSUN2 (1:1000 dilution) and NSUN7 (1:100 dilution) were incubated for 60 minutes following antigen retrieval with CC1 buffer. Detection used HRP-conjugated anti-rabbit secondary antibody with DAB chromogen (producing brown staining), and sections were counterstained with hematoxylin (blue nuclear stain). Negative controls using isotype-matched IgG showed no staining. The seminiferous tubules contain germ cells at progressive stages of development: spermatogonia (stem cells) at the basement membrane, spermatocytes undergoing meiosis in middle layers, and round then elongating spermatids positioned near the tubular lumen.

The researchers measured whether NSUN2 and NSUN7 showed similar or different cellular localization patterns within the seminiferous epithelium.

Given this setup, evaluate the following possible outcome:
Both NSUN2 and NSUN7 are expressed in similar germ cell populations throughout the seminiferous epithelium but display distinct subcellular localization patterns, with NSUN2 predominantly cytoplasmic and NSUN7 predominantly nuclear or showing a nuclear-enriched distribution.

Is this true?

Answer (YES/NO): NO